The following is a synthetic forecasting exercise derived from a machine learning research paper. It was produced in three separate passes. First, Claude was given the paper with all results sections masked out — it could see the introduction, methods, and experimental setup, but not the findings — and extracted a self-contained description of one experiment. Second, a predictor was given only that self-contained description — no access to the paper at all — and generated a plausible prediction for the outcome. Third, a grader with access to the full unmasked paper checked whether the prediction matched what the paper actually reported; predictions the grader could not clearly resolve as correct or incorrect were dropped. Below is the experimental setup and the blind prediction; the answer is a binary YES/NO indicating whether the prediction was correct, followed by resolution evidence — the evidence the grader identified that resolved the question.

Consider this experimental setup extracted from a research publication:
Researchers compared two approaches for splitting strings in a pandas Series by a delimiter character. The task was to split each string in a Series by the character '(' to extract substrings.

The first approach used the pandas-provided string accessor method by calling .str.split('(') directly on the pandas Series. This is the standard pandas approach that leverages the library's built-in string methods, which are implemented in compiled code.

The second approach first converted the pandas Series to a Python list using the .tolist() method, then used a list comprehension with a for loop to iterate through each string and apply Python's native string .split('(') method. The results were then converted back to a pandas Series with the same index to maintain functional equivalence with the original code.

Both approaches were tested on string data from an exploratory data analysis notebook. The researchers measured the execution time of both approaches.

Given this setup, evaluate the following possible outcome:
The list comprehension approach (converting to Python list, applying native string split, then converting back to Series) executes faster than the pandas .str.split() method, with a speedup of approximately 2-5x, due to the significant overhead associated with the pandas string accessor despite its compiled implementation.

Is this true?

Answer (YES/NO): YES